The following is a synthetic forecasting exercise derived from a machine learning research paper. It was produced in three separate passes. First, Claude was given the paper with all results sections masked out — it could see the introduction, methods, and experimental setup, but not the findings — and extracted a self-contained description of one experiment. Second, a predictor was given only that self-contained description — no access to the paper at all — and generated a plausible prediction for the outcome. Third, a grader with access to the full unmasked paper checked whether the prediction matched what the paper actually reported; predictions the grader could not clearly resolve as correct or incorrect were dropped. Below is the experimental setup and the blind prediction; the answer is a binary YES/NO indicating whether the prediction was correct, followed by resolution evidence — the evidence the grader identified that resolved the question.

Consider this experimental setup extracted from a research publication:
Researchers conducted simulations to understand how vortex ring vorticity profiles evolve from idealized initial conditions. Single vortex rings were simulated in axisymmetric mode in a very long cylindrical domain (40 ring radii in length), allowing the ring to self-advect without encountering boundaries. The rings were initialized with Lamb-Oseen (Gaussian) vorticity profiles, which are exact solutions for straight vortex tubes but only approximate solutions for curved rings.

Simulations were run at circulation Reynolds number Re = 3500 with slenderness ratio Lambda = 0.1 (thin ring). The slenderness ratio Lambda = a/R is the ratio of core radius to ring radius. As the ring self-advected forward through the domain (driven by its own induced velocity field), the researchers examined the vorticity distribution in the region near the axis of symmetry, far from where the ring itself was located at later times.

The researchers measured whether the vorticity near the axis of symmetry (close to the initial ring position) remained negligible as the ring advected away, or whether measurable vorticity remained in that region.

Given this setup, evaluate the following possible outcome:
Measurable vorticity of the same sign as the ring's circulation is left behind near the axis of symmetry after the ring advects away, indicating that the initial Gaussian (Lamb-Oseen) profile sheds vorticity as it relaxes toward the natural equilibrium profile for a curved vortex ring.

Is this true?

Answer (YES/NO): YES